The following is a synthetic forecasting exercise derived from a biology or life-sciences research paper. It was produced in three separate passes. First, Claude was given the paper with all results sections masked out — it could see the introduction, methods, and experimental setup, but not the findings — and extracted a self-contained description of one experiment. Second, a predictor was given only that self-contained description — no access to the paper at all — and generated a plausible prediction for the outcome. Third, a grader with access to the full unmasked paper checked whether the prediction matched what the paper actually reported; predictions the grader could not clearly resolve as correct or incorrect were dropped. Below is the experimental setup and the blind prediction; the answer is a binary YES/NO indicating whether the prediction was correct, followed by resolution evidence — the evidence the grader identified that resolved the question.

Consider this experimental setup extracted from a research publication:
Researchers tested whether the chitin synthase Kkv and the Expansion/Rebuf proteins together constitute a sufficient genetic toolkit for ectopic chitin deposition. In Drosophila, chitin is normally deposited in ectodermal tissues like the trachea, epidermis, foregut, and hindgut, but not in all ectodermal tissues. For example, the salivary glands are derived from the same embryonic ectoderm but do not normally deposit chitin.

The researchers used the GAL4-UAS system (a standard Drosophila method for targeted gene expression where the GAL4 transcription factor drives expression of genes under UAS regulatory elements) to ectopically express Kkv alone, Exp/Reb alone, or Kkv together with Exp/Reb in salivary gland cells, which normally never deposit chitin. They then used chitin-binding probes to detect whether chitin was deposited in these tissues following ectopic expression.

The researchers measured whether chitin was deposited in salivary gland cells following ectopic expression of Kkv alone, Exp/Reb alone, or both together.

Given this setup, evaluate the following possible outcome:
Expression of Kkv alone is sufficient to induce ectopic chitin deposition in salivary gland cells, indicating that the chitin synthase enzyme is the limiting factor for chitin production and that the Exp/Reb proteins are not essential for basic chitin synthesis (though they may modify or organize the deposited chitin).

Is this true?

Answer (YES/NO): NO